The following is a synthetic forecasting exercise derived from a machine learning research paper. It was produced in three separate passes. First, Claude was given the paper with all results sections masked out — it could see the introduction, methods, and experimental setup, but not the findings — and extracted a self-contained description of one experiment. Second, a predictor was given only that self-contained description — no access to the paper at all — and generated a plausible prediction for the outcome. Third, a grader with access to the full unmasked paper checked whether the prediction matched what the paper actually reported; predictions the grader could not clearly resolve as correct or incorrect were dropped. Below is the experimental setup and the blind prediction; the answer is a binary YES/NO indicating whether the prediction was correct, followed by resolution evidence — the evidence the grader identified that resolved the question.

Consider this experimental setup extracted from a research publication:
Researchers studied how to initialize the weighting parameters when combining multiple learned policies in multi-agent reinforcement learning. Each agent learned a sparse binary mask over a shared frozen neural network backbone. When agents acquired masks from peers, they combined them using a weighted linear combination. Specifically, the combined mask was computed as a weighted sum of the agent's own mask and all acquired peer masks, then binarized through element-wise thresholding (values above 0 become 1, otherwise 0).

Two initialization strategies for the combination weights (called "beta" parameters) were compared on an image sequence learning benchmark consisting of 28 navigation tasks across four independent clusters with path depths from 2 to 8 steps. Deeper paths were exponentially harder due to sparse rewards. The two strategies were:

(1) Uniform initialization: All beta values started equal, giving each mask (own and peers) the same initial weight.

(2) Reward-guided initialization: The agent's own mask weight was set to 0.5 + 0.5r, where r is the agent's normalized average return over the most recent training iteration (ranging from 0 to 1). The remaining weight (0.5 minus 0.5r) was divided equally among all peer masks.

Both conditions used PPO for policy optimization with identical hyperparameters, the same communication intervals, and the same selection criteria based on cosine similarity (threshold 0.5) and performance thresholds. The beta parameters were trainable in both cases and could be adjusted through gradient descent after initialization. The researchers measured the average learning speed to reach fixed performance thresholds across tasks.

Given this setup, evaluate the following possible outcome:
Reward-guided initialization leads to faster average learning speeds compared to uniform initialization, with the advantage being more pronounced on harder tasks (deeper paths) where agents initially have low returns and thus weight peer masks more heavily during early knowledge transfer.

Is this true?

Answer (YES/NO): NO